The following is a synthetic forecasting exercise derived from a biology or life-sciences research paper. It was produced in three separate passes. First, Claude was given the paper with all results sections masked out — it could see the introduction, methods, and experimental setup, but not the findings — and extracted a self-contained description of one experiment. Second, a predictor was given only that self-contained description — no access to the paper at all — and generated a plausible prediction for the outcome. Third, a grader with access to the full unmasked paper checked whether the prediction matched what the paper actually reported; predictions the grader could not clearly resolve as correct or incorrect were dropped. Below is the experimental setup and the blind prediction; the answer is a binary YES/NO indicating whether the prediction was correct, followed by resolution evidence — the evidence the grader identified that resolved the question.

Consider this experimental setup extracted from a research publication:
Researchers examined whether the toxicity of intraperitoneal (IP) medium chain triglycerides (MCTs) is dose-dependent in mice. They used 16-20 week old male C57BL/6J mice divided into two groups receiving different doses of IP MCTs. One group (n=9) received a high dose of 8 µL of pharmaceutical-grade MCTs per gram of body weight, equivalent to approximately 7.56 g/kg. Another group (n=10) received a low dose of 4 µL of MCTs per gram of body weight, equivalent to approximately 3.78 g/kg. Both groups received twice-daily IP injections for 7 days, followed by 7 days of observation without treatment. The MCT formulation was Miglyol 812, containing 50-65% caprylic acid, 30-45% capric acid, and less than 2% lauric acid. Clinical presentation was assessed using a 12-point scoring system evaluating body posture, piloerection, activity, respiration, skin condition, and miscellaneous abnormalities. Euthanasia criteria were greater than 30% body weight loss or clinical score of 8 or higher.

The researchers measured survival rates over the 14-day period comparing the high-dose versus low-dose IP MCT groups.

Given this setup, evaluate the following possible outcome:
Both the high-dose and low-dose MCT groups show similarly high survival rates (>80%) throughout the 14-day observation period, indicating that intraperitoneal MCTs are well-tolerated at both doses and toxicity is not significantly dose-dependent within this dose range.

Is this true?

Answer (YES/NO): NO